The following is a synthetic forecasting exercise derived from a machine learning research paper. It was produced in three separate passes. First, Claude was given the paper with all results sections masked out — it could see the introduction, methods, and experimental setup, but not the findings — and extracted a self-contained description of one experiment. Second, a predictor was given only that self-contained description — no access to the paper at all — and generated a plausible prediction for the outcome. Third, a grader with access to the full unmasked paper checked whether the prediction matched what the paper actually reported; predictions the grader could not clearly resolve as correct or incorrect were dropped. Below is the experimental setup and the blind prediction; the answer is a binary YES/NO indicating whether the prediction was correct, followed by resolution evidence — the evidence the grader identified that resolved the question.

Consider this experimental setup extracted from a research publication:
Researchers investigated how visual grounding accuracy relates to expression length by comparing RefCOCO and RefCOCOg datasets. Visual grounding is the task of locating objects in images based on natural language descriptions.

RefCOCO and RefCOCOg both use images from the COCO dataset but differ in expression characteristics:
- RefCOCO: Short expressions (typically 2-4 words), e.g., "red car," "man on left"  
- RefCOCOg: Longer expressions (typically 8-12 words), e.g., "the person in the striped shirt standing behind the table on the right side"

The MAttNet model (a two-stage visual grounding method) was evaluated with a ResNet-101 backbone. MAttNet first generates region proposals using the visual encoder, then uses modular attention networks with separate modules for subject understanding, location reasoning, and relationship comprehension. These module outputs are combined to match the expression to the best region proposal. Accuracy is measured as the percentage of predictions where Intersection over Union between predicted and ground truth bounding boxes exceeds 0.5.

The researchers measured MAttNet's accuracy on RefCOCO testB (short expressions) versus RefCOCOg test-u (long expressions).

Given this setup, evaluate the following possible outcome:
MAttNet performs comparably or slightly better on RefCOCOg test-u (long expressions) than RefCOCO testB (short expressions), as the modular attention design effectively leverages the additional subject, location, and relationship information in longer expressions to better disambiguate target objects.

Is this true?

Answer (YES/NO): NO